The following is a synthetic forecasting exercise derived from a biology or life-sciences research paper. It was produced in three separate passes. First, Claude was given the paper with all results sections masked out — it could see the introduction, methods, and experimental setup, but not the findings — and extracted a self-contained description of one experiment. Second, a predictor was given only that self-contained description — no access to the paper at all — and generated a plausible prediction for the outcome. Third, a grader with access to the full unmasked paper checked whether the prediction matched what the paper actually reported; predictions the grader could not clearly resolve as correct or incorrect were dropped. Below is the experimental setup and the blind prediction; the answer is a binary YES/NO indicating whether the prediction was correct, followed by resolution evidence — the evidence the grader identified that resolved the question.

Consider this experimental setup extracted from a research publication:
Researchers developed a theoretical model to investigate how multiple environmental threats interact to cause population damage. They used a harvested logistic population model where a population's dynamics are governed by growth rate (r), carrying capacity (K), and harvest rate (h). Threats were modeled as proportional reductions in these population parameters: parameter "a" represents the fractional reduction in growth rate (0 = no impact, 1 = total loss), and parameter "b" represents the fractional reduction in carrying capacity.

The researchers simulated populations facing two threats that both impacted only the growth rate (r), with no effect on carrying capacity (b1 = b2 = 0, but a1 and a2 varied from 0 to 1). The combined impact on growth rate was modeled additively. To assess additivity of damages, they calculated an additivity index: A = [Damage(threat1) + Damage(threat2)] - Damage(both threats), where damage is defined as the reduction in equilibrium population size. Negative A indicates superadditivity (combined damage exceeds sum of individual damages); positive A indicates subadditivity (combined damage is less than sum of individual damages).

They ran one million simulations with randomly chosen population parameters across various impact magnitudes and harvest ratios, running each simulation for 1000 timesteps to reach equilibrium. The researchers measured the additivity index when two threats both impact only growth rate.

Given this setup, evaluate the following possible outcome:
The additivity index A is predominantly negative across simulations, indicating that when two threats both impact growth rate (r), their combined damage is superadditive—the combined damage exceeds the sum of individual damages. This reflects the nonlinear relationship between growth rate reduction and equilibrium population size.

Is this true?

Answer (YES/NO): NO